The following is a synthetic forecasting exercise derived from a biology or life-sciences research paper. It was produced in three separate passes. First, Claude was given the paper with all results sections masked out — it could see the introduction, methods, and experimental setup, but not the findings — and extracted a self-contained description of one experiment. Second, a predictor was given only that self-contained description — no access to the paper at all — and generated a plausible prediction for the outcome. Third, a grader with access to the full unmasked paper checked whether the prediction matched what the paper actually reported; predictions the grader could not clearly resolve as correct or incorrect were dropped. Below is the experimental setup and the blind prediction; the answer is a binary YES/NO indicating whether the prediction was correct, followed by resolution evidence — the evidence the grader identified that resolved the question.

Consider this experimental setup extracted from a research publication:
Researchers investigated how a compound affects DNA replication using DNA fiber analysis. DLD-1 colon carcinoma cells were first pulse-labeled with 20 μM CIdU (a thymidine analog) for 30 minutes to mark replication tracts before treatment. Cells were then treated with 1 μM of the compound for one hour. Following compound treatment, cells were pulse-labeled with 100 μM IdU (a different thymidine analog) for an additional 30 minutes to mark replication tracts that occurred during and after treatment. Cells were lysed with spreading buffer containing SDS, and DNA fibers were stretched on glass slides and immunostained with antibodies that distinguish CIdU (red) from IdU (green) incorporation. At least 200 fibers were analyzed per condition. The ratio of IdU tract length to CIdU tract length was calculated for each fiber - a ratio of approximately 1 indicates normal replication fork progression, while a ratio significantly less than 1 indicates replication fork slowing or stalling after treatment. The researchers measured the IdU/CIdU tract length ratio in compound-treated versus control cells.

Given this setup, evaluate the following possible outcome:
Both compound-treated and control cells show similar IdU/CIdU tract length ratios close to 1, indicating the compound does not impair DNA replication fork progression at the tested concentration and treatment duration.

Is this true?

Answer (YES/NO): NO